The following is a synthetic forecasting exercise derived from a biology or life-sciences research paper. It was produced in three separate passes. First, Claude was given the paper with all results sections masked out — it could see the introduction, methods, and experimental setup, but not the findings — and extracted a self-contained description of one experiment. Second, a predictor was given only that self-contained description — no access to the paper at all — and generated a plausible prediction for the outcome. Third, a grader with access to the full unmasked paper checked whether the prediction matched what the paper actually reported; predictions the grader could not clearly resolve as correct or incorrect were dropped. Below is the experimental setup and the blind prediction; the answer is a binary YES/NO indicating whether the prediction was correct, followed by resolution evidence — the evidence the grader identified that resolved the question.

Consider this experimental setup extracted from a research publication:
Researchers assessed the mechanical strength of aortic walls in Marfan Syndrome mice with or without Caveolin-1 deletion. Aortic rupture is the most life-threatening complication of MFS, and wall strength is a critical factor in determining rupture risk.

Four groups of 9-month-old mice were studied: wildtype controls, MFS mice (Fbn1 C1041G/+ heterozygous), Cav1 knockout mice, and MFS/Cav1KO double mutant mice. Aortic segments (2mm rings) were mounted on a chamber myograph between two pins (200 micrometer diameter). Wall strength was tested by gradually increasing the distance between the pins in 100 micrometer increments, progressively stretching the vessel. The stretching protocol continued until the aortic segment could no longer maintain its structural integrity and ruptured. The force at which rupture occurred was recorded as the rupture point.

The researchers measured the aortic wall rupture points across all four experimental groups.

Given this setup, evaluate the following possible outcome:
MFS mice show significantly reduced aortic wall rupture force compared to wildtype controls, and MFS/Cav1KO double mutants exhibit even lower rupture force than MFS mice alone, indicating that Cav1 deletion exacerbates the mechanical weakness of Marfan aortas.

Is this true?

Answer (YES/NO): NO